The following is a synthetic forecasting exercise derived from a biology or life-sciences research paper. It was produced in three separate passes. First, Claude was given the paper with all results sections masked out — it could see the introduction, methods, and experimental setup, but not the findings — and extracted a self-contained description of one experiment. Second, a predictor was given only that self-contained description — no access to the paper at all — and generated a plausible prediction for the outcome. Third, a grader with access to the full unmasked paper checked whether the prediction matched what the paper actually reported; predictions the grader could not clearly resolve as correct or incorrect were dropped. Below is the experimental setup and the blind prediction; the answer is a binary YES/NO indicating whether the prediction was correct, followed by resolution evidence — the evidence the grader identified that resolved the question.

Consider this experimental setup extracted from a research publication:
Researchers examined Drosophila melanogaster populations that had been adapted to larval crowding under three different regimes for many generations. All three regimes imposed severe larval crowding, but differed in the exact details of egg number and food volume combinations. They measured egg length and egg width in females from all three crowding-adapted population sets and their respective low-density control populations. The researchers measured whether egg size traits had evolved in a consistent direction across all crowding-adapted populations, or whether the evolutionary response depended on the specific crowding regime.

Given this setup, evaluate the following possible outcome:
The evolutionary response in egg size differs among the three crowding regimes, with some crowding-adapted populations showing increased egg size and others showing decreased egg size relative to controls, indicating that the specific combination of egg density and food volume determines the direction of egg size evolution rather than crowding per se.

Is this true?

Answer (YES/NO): NO